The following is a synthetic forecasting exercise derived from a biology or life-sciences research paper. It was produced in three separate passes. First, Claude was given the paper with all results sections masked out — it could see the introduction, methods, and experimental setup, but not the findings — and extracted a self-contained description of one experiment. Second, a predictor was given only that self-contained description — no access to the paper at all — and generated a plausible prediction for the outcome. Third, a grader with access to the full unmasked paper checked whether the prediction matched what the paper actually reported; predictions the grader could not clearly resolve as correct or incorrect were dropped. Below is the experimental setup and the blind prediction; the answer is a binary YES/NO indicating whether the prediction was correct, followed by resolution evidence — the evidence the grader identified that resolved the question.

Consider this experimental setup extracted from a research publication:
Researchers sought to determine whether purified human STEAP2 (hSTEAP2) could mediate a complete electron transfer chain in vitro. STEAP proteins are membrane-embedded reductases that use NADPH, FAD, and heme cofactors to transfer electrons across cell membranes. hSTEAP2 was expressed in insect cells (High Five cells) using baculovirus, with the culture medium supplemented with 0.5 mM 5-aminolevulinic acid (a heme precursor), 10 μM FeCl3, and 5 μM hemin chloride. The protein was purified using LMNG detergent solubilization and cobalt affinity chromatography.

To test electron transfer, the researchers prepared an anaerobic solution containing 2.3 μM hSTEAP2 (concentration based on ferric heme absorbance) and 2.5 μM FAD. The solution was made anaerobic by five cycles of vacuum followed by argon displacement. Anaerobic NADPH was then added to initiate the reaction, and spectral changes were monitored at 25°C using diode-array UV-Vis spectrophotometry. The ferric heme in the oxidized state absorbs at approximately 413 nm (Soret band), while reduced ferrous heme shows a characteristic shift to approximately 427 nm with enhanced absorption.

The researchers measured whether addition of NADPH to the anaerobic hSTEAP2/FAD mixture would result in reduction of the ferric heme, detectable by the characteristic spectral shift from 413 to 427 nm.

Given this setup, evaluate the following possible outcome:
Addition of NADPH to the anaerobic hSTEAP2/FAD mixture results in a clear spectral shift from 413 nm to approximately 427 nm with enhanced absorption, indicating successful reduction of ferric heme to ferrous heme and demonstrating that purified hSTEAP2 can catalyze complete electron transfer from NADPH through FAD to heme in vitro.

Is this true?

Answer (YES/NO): YES